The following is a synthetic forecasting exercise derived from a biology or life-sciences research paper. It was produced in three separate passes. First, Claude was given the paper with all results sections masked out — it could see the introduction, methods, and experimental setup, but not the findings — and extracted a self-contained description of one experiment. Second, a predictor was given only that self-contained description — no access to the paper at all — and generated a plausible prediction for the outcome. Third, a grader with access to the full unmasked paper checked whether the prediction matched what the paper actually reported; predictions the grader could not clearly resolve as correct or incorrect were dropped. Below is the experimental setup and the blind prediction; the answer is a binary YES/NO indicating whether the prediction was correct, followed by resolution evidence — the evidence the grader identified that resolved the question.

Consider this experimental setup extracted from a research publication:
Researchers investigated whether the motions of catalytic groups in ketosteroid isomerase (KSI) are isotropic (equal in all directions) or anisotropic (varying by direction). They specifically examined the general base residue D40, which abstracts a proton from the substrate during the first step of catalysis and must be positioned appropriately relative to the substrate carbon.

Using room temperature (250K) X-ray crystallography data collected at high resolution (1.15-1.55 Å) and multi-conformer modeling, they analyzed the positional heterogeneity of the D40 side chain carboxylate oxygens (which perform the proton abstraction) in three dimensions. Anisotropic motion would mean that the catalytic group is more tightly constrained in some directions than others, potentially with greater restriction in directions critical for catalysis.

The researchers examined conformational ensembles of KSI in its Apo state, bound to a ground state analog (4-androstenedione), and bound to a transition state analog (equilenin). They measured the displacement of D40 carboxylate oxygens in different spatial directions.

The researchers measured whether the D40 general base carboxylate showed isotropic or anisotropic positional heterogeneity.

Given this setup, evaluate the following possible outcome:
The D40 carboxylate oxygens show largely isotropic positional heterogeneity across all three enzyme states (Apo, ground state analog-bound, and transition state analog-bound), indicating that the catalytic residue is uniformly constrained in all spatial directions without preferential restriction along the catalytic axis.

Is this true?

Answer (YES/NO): NO